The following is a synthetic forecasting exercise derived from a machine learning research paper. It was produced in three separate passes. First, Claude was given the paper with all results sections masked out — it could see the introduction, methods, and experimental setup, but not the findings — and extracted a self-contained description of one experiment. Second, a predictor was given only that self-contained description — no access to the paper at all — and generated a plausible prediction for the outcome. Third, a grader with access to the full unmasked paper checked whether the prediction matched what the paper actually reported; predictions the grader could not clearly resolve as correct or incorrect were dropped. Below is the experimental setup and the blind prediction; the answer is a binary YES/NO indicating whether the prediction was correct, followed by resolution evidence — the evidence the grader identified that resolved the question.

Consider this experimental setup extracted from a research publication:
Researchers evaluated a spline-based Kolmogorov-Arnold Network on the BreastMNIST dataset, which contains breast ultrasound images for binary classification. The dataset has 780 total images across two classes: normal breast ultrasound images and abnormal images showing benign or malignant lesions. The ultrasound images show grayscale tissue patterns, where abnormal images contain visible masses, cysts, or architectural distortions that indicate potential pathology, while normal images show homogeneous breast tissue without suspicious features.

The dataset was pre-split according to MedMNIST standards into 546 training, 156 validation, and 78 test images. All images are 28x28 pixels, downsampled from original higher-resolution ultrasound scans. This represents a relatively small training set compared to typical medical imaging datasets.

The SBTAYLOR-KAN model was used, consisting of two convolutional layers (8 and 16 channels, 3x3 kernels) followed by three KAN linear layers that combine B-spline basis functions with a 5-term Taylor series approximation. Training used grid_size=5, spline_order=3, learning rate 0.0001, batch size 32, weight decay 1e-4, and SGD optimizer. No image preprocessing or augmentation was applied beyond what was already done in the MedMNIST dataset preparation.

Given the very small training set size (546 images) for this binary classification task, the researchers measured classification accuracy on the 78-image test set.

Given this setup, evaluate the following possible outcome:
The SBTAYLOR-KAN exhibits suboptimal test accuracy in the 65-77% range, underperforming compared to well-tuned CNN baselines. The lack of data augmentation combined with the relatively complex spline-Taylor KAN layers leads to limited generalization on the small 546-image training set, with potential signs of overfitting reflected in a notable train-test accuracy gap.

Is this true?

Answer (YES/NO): NO